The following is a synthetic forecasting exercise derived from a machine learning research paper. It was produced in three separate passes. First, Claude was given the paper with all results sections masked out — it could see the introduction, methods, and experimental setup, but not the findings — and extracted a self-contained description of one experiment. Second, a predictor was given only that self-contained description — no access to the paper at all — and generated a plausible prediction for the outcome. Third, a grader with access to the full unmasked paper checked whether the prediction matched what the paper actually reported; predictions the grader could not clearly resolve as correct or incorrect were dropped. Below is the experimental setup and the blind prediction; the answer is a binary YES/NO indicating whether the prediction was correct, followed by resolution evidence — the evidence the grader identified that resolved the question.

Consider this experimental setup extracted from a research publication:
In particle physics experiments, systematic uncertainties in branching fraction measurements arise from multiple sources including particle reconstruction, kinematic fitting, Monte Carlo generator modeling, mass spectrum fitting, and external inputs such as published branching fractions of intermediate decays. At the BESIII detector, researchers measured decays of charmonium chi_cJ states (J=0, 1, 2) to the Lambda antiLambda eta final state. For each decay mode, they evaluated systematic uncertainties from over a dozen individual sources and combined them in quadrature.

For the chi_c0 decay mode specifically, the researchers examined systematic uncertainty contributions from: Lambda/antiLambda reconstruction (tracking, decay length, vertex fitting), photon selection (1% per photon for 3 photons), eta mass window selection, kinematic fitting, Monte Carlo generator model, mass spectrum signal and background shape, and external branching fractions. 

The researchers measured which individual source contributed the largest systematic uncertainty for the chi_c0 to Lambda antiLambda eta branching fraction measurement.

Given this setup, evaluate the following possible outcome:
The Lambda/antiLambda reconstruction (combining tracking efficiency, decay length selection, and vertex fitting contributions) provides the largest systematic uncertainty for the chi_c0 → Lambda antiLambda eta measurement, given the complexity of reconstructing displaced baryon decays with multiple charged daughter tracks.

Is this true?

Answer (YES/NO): NO